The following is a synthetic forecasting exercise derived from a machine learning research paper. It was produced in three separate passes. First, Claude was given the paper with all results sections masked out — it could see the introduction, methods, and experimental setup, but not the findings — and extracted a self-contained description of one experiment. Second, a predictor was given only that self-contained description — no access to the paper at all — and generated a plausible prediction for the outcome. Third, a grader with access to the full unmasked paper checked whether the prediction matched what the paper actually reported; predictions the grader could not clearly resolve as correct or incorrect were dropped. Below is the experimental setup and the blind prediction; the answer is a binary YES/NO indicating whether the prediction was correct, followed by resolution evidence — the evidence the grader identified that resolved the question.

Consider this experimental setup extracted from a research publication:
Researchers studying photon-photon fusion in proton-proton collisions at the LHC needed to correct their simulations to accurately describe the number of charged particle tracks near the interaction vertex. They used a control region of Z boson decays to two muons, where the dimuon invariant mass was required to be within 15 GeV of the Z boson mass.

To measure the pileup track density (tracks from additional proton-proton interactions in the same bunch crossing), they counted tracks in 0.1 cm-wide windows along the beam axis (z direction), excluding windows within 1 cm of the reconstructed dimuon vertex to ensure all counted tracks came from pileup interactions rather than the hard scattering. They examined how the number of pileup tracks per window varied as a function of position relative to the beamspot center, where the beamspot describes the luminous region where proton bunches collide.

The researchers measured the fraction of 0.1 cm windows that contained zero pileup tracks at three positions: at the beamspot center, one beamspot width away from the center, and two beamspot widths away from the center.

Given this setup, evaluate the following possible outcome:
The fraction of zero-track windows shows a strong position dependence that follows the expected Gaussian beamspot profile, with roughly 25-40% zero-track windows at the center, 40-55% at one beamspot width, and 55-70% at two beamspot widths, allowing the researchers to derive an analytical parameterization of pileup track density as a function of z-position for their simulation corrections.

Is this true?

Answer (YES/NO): NO